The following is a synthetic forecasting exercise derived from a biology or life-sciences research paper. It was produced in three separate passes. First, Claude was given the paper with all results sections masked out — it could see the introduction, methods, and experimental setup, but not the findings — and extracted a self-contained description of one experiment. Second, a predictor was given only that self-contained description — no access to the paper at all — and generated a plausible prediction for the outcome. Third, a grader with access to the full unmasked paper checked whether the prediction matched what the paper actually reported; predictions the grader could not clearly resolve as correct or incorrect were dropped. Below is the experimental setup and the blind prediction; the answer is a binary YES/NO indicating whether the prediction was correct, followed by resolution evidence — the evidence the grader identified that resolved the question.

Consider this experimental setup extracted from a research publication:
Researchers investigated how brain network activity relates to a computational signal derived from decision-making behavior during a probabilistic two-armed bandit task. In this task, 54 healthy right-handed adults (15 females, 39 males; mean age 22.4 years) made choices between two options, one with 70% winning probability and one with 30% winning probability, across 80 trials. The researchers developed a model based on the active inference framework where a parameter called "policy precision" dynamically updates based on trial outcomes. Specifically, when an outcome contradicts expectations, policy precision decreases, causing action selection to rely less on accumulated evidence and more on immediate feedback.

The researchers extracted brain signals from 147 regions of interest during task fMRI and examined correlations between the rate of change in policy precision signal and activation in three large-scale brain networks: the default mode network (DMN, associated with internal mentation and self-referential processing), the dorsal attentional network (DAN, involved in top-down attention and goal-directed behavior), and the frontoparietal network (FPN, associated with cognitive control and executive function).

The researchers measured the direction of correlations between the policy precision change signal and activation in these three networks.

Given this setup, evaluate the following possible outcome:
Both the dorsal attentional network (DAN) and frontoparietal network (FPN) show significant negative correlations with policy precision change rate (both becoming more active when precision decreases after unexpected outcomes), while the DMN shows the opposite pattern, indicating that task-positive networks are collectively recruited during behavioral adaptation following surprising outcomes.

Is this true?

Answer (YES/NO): YES